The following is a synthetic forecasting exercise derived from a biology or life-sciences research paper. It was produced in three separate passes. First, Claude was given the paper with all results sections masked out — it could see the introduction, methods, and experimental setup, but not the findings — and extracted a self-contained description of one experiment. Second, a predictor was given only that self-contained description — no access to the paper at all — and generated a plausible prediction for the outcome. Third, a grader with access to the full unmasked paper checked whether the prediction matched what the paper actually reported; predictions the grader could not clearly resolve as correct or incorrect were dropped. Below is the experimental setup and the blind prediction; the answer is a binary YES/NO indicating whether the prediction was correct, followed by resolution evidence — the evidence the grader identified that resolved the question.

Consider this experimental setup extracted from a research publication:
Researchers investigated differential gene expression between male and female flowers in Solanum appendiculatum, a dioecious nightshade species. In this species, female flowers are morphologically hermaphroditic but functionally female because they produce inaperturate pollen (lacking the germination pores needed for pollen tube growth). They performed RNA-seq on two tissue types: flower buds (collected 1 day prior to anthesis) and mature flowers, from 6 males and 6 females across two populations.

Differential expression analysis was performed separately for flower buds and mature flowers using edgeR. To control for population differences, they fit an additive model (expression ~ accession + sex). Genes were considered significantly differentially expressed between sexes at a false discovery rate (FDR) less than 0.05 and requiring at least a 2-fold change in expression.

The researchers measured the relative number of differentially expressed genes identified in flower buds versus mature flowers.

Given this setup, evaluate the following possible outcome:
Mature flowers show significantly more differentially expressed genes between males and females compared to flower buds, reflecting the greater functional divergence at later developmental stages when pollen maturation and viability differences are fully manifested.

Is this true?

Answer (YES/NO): YES